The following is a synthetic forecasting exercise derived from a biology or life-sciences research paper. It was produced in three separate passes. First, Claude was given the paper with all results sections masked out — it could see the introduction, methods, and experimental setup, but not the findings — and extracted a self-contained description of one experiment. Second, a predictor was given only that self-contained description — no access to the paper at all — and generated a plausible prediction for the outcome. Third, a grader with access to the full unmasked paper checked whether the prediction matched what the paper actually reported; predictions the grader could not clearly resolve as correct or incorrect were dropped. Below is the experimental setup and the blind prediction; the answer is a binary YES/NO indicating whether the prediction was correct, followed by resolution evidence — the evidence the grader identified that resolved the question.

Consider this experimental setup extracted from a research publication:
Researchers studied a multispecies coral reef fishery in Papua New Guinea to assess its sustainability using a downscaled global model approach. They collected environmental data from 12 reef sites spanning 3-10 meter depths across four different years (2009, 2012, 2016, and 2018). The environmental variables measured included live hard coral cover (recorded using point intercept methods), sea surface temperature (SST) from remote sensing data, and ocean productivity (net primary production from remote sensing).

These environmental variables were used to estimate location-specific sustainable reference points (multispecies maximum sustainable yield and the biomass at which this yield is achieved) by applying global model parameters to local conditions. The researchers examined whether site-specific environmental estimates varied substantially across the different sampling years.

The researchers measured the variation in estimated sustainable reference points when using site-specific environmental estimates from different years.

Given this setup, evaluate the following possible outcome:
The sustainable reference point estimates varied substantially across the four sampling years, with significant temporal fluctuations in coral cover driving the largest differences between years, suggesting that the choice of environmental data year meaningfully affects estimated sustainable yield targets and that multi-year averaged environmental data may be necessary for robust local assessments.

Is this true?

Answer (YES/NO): NO